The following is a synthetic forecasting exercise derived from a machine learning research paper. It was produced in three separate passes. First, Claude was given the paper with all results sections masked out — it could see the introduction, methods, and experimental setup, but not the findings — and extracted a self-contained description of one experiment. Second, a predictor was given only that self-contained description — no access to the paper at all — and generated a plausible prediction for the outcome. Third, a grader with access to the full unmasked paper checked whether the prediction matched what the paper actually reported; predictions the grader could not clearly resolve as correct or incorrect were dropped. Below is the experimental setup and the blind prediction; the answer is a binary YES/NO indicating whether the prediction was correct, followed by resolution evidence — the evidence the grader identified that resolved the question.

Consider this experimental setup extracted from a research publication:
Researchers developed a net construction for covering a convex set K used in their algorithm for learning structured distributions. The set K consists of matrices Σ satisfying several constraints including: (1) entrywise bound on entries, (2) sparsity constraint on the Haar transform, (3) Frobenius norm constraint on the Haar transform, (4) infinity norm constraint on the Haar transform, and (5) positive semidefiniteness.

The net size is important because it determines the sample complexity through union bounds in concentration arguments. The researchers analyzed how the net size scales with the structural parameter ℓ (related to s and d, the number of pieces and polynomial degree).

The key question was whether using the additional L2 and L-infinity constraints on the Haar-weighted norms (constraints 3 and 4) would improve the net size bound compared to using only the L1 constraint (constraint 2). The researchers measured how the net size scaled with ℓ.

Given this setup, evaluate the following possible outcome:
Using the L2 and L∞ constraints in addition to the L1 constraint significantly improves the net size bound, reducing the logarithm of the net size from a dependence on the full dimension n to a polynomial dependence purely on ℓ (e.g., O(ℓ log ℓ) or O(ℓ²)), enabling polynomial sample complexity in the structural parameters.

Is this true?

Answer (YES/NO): NO